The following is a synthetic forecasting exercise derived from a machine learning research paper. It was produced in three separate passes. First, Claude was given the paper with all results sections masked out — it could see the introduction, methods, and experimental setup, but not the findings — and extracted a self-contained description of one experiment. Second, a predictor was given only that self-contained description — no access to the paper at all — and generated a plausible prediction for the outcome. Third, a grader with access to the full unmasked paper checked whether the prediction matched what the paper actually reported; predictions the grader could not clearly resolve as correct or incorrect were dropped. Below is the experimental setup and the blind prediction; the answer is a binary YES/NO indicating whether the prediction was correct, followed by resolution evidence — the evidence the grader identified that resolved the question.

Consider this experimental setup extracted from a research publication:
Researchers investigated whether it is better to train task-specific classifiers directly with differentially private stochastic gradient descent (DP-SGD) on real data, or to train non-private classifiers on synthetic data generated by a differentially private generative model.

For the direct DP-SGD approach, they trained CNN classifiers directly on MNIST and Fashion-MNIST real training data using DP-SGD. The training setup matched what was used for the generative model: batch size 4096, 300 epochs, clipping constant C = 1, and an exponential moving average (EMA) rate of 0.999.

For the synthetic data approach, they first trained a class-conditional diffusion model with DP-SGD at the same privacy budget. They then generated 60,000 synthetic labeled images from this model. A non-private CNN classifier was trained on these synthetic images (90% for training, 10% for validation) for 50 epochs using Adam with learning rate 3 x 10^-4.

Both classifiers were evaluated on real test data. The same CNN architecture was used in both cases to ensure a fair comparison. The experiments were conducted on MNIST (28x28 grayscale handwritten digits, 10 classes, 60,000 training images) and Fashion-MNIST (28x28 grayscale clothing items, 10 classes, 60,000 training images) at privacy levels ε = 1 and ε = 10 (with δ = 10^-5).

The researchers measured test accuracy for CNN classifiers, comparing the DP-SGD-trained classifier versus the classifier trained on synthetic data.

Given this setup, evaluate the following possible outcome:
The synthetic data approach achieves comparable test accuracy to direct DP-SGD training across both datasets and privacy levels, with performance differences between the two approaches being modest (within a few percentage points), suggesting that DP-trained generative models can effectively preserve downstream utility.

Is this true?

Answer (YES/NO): NO